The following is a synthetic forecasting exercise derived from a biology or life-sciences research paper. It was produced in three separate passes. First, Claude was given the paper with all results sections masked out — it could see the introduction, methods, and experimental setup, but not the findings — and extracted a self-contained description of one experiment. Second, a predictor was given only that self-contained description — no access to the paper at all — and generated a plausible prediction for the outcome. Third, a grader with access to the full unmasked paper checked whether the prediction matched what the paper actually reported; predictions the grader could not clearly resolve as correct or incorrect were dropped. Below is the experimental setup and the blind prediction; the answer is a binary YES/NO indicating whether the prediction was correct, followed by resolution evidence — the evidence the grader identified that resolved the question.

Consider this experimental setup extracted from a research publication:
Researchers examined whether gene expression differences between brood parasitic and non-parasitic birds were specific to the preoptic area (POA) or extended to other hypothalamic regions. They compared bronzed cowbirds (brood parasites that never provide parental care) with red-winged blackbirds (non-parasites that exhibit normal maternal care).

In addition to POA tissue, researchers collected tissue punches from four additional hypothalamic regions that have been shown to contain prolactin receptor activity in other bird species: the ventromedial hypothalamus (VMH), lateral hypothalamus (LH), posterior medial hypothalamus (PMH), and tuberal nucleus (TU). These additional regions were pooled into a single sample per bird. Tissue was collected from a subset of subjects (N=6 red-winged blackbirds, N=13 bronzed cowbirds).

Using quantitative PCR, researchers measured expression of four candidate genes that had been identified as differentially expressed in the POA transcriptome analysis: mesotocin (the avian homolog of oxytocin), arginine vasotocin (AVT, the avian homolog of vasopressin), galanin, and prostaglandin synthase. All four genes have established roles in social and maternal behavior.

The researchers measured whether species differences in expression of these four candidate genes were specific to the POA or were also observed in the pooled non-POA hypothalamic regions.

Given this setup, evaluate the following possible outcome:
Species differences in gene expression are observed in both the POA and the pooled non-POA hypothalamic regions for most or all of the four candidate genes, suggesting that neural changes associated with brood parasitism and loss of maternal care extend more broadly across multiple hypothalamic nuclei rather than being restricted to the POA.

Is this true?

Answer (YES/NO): YES